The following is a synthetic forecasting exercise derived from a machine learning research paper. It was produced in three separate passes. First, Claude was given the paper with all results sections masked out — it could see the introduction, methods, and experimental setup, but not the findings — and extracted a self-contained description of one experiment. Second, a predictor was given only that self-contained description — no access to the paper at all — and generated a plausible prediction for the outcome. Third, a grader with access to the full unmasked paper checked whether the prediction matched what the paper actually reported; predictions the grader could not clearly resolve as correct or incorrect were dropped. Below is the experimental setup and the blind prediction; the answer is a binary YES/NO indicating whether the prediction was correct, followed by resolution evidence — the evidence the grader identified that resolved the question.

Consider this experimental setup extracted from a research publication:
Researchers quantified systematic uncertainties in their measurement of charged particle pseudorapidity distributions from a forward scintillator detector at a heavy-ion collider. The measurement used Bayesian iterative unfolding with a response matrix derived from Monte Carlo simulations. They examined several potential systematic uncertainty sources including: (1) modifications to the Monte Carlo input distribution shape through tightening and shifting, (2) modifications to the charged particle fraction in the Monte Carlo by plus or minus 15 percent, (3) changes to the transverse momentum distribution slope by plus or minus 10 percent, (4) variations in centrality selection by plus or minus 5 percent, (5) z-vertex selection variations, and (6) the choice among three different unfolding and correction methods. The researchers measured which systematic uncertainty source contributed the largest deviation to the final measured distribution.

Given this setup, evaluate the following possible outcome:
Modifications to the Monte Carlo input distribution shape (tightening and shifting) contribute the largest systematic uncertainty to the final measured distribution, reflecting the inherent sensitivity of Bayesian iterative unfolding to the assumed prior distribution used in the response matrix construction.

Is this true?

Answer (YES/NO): NO